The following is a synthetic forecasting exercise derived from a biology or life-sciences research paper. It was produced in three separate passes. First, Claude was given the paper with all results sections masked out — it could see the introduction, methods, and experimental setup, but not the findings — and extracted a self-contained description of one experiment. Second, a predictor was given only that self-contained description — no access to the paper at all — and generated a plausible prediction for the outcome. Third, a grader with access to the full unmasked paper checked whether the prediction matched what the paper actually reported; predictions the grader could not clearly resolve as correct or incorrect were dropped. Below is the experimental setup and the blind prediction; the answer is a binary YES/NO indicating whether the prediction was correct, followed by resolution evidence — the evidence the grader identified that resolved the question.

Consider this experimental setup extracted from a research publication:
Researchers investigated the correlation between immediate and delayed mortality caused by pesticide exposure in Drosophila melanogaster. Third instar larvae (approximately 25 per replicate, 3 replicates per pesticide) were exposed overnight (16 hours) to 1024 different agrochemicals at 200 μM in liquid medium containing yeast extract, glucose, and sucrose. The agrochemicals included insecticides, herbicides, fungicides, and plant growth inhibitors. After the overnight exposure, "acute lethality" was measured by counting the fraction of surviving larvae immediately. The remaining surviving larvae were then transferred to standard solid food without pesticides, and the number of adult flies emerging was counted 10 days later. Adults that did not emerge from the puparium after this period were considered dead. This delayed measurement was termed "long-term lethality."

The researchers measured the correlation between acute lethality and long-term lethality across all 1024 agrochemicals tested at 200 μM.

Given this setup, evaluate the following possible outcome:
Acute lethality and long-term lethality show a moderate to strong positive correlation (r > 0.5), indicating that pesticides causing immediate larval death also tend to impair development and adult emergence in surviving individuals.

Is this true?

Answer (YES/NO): NO